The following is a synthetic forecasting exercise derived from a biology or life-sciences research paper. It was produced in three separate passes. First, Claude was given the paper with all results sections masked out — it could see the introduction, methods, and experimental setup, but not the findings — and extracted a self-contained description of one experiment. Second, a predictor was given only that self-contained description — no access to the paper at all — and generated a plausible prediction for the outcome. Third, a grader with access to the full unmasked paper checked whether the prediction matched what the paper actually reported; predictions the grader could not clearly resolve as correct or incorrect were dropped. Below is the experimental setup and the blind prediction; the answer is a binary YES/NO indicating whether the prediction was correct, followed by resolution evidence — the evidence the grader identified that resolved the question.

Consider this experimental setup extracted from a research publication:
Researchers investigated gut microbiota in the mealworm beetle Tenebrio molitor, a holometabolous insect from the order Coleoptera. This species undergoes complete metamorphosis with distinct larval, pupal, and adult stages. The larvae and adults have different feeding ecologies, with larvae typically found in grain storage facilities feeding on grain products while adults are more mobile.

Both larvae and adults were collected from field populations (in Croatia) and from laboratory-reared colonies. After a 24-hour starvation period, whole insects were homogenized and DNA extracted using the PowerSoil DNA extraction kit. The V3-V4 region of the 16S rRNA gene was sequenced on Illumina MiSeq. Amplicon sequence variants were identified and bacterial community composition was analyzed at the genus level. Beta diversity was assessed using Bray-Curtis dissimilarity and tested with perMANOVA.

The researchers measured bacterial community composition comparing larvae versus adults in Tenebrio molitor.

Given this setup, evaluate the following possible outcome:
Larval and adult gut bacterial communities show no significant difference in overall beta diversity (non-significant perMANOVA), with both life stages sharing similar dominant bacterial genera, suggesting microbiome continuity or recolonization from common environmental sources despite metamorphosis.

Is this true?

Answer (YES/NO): NO